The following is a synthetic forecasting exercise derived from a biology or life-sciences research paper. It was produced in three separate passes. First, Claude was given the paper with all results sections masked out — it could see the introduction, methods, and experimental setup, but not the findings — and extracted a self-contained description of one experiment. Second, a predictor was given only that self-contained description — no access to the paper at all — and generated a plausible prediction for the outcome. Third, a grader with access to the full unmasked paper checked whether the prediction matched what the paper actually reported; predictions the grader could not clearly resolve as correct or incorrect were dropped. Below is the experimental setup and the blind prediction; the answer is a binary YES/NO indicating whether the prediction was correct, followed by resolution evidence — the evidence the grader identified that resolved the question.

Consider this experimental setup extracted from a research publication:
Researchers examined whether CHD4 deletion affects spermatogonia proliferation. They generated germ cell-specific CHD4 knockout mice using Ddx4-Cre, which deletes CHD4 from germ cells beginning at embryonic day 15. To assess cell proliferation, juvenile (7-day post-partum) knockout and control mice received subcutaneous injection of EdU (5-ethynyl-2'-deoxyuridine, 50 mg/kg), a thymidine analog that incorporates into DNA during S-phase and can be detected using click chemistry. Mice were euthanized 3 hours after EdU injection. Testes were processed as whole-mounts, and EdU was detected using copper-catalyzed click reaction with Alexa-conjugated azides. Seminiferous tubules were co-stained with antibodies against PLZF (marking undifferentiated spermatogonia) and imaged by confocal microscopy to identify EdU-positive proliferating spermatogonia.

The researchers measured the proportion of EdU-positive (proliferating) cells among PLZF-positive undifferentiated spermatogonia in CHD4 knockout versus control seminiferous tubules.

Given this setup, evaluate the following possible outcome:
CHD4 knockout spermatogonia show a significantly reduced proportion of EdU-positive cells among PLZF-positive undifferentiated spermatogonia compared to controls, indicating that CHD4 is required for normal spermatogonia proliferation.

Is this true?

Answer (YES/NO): NO